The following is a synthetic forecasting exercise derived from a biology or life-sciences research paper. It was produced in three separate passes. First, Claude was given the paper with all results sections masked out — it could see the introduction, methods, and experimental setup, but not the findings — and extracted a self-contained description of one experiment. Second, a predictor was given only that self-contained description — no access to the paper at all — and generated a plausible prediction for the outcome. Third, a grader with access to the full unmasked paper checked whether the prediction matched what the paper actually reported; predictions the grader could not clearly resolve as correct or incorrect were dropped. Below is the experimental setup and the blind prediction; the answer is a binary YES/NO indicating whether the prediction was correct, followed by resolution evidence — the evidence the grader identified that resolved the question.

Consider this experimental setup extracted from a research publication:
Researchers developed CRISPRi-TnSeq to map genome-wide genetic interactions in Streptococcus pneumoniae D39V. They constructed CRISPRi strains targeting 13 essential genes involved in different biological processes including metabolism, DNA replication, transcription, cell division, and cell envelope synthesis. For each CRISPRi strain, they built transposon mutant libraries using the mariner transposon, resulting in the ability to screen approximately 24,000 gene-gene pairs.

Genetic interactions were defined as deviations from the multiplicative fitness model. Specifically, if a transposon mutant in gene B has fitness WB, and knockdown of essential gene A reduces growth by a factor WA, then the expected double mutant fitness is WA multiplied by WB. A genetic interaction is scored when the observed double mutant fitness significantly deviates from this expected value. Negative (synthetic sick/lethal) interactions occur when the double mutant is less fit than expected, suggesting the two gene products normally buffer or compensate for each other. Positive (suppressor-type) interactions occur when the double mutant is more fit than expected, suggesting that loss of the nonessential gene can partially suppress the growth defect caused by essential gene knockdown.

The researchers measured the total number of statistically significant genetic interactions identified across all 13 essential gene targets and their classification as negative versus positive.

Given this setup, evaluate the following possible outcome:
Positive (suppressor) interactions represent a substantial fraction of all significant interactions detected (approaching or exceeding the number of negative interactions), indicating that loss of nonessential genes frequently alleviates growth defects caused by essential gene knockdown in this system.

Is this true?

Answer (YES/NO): NO